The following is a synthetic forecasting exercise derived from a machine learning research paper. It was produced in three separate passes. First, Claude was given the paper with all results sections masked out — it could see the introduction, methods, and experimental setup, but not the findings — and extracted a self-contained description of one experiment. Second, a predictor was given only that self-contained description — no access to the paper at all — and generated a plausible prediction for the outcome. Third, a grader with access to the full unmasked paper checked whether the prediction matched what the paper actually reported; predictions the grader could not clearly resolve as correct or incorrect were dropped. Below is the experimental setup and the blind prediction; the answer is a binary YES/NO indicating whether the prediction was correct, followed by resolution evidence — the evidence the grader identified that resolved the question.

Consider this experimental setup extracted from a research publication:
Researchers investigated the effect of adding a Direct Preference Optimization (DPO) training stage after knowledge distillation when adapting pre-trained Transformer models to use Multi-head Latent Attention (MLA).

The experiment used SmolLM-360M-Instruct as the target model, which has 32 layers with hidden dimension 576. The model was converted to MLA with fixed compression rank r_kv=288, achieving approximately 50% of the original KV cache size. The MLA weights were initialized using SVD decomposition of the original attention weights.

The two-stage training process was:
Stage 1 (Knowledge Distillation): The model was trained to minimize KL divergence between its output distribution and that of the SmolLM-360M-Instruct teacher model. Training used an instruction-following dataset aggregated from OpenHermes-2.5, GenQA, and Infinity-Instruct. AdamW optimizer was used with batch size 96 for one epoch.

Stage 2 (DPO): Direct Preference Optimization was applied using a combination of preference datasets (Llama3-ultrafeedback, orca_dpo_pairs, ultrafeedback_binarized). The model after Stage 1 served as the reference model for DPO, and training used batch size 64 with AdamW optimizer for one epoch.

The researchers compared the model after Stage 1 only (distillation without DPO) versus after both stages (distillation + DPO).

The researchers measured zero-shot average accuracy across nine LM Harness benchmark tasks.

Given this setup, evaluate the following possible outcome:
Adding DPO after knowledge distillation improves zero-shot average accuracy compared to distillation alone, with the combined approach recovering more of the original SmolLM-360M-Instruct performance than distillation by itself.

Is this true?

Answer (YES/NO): YES